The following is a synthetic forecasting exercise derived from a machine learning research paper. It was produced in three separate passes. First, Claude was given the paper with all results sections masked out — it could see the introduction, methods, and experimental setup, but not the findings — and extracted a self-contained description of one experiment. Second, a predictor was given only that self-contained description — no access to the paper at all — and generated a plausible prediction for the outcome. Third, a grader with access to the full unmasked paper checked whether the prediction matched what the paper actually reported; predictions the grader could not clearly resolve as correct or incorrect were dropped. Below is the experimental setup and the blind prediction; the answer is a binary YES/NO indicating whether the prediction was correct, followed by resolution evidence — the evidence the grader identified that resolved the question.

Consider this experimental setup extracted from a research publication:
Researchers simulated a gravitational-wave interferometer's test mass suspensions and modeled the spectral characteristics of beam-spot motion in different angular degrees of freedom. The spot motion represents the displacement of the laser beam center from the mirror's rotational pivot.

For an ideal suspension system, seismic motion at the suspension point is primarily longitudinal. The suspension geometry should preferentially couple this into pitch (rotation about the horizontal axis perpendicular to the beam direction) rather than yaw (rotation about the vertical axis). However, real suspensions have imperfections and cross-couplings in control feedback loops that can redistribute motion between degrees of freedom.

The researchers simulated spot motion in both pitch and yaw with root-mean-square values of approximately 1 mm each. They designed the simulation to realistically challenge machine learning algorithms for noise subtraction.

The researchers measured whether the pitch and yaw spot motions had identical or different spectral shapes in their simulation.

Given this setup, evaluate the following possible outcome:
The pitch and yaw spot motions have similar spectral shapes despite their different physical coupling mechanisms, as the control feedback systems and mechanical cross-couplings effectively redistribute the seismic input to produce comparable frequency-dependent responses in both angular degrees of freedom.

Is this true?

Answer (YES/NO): NO